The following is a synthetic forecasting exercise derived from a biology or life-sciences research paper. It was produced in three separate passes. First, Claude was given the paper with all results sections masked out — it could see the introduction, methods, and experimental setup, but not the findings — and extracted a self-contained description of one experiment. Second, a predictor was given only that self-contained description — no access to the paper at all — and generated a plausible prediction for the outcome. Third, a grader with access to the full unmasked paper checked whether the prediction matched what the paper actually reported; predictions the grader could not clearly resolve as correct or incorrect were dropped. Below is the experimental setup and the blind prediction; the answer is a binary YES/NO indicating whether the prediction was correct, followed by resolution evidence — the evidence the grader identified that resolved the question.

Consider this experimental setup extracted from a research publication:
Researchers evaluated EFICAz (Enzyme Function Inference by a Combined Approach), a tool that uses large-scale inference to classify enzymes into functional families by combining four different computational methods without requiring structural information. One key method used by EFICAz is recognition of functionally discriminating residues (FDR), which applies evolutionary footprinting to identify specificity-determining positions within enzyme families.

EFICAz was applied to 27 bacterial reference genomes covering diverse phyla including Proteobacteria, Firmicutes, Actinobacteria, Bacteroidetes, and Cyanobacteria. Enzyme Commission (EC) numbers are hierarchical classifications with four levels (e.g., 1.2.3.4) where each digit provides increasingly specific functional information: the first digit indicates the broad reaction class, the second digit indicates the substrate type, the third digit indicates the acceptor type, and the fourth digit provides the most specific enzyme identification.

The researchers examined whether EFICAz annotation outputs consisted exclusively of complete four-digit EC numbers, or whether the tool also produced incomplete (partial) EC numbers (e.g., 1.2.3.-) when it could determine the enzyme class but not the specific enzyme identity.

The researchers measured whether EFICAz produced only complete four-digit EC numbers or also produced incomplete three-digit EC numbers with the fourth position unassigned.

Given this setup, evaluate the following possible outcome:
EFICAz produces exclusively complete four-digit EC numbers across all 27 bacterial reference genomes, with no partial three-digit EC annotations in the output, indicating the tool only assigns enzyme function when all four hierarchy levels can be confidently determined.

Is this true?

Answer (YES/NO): NO